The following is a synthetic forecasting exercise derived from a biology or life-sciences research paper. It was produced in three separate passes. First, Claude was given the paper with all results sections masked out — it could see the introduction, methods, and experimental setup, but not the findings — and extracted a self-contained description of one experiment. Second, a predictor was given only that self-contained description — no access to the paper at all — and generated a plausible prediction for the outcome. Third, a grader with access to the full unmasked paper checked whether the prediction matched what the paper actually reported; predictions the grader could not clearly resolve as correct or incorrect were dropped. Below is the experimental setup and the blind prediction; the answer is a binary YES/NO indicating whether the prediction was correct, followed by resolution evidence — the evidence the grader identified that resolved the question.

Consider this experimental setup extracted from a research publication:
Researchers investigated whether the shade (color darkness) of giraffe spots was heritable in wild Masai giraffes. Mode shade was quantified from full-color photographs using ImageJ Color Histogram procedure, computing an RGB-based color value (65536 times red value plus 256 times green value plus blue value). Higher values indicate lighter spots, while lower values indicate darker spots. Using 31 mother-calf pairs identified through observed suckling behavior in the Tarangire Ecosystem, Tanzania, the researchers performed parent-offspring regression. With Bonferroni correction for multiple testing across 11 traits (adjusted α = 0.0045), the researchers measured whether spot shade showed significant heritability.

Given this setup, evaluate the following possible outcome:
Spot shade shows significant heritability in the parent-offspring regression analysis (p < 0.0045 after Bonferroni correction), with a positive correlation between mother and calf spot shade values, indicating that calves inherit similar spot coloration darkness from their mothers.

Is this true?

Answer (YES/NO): NO